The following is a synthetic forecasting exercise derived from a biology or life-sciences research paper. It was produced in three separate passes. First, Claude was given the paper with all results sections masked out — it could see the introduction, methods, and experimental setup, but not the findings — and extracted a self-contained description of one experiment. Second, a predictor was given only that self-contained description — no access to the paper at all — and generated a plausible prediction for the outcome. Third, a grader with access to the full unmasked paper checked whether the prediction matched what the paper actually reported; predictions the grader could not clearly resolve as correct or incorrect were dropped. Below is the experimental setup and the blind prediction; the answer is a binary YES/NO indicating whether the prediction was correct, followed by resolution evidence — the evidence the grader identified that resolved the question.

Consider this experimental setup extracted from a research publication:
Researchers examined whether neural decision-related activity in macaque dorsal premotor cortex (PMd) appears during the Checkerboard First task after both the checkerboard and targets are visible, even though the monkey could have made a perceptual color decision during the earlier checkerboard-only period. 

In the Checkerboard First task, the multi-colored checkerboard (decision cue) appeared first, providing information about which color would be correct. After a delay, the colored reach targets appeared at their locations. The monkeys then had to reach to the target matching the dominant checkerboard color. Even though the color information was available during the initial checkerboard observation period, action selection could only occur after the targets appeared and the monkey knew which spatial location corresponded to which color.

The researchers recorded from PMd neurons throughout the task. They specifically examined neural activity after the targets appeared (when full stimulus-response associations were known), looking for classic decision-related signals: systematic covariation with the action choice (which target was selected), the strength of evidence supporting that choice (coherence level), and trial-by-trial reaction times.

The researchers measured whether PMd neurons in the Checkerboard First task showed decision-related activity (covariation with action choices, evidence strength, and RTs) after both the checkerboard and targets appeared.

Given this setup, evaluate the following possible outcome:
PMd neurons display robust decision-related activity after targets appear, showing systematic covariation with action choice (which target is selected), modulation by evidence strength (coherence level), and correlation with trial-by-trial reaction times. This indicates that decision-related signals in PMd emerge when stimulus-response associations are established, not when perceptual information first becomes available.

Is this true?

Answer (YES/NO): YES